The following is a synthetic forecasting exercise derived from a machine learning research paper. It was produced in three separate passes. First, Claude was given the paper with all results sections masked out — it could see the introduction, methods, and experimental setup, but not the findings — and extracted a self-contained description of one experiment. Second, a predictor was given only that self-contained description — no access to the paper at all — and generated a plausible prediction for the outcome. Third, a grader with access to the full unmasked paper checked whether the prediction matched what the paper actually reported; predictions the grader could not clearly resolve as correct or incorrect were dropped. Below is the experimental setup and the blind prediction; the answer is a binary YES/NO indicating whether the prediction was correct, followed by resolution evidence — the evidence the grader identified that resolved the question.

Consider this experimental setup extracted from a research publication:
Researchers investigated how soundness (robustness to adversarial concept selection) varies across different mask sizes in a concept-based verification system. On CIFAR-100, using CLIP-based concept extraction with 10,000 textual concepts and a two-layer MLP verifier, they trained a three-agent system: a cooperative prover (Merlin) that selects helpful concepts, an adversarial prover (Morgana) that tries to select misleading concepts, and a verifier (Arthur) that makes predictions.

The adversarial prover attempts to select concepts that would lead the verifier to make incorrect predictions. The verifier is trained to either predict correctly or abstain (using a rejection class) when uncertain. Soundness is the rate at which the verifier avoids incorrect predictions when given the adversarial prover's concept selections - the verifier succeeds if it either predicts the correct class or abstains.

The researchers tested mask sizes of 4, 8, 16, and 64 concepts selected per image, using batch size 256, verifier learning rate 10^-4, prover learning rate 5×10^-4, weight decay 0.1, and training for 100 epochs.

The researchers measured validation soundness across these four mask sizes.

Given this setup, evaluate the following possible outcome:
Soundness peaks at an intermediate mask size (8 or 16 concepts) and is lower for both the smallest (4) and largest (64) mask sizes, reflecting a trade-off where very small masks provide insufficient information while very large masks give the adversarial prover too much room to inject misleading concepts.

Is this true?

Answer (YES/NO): NO